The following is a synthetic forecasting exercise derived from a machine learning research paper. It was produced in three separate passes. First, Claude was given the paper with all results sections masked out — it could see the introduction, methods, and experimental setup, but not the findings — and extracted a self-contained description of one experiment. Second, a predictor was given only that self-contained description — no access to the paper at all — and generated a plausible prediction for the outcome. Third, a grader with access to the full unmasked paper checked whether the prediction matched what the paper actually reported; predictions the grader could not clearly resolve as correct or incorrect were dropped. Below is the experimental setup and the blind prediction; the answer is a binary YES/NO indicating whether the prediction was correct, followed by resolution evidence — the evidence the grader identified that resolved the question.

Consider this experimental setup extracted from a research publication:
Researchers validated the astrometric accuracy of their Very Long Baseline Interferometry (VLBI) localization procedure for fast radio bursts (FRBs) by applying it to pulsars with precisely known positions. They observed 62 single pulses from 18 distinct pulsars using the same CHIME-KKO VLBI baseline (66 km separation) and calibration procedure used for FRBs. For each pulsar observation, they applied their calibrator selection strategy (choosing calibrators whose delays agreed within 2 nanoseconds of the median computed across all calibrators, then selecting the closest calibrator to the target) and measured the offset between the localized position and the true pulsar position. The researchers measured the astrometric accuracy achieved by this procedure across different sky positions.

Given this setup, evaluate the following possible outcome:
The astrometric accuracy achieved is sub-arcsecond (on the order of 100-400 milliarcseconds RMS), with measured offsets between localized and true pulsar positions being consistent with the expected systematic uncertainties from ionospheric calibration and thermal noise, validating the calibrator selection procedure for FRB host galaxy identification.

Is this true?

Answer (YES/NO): NO